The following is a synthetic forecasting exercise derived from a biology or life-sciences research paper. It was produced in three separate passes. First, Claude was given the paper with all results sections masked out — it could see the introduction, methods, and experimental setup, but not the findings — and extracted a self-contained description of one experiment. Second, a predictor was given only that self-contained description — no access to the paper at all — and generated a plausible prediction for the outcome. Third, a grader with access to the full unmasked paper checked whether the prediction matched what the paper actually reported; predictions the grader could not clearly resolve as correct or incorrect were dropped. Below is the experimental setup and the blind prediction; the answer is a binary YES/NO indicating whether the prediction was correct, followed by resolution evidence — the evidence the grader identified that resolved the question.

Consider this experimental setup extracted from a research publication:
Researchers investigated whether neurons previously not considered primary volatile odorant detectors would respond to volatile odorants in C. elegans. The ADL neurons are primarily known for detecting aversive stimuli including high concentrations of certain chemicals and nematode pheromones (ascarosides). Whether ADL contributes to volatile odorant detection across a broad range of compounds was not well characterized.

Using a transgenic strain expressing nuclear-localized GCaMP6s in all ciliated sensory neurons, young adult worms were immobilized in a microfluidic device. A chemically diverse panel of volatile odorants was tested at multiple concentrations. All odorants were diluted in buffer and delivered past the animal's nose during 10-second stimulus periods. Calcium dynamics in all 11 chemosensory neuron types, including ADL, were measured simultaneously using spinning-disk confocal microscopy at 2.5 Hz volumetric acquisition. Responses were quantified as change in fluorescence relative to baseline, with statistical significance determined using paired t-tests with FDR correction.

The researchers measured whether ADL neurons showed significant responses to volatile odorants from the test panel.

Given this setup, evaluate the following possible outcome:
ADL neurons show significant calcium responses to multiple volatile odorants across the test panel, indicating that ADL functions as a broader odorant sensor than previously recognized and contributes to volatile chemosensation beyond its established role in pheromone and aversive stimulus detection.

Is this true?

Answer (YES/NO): NO